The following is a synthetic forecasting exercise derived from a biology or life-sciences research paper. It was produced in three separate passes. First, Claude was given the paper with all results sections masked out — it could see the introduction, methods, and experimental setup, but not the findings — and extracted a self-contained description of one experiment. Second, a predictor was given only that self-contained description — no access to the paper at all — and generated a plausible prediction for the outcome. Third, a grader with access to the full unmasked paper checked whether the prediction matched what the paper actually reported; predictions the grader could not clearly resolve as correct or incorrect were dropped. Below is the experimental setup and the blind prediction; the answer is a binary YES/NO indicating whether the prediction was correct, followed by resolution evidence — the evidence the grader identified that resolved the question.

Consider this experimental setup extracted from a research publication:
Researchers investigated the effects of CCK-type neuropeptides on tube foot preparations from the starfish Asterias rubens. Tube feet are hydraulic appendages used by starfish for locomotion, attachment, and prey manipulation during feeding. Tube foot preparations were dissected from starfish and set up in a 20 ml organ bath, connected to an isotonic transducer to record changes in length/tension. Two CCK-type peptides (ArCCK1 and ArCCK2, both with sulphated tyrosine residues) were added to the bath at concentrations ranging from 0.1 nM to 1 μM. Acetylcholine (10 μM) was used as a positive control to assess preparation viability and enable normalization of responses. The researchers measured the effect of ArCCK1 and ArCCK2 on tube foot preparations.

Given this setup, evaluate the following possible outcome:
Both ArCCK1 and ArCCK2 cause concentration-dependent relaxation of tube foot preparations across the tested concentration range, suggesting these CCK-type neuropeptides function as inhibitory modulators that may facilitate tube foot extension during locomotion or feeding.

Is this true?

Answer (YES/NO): NO